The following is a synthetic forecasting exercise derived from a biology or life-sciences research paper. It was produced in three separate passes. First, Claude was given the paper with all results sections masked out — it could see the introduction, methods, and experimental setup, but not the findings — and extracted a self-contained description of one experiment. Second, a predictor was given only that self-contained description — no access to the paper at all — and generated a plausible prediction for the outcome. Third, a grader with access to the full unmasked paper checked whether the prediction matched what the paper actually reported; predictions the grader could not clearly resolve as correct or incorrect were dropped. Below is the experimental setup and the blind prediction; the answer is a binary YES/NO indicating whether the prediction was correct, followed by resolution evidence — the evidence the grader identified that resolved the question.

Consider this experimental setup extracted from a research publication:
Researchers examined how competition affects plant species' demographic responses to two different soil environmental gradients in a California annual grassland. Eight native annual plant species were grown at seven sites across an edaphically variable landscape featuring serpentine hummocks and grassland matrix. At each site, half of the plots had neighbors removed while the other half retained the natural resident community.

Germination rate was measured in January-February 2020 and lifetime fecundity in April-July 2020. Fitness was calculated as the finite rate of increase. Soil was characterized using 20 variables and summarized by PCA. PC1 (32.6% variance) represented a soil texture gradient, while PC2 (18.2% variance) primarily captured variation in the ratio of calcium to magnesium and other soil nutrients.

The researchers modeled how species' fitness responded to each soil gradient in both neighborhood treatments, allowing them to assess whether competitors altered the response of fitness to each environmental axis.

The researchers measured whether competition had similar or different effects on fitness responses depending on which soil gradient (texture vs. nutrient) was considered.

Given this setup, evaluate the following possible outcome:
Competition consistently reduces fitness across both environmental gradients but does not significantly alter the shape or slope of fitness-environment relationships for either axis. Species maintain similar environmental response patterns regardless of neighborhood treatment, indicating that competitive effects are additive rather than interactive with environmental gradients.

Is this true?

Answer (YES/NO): NO